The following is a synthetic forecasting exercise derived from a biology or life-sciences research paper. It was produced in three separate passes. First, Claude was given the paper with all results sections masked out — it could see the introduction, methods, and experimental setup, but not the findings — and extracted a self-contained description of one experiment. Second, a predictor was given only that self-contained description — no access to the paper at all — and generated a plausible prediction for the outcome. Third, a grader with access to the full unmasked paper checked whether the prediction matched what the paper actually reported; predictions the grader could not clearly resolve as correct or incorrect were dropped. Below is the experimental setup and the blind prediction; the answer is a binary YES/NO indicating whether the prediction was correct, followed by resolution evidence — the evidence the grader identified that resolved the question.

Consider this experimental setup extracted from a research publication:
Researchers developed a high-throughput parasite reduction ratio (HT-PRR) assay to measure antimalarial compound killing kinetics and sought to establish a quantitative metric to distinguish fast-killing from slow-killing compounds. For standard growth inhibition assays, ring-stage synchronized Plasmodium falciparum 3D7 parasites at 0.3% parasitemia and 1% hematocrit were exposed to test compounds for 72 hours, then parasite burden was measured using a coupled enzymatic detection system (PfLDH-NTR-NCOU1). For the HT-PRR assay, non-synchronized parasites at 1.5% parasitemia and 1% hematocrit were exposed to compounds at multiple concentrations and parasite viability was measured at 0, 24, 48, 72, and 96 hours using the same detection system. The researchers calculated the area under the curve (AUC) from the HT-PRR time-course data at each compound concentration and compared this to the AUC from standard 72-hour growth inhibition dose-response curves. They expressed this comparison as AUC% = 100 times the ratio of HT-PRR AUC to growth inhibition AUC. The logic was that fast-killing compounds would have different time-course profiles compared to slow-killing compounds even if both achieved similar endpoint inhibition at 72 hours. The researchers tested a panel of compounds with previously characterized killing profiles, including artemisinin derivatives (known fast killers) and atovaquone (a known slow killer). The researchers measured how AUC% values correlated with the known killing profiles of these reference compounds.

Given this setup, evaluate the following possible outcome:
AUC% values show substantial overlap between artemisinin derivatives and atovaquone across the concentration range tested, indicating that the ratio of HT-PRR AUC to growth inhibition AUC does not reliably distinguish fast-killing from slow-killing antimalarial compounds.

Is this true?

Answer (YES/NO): NO